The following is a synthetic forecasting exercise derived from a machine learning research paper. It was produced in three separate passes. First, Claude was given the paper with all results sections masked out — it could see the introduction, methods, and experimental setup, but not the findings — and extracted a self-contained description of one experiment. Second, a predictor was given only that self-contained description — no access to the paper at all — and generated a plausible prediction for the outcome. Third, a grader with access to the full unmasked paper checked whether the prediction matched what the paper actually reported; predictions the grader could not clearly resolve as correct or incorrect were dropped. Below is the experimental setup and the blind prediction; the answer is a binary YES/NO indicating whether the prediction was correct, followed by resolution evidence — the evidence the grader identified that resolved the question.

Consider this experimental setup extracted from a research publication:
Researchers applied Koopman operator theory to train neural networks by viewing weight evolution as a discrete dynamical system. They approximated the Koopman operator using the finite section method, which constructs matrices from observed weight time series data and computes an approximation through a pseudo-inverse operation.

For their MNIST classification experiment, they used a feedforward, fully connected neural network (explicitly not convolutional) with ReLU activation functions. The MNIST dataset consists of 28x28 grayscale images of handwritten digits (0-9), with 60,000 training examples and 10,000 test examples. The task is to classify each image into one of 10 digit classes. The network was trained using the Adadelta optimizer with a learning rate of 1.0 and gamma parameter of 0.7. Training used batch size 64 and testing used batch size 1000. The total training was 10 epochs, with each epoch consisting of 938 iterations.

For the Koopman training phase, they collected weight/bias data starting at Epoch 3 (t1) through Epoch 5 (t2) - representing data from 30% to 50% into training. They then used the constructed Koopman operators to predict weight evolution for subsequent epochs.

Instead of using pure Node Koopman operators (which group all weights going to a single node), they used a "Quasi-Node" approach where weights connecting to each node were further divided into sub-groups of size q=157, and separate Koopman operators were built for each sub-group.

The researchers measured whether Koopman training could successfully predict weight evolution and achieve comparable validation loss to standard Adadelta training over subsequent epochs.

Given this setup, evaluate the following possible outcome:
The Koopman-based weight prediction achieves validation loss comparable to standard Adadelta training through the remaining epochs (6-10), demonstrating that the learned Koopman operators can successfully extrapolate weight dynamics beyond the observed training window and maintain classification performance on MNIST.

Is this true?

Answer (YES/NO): NO